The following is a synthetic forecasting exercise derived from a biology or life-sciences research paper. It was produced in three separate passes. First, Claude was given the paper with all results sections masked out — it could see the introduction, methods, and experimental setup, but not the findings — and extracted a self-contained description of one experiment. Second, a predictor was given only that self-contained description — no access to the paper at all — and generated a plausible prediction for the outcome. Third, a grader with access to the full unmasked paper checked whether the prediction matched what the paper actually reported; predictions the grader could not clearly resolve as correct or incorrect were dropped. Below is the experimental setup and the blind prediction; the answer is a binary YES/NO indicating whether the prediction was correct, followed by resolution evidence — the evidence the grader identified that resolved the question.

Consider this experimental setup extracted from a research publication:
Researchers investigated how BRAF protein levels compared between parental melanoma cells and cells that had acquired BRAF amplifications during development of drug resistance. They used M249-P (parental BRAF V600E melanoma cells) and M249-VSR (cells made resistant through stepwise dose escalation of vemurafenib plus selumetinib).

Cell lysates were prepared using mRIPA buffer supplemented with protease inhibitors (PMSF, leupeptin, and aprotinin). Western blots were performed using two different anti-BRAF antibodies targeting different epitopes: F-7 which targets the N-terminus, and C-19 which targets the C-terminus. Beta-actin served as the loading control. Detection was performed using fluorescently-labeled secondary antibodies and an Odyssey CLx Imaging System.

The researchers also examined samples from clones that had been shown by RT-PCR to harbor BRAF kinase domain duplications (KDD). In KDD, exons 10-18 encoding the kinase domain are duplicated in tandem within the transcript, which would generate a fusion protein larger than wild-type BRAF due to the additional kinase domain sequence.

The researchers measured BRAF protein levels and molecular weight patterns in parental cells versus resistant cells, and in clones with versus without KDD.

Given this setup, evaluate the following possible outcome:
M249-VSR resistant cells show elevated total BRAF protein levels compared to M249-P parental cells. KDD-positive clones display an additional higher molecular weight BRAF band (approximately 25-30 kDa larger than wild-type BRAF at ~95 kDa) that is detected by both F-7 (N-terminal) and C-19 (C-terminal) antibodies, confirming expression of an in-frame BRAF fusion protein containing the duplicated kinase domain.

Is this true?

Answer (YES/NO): NO